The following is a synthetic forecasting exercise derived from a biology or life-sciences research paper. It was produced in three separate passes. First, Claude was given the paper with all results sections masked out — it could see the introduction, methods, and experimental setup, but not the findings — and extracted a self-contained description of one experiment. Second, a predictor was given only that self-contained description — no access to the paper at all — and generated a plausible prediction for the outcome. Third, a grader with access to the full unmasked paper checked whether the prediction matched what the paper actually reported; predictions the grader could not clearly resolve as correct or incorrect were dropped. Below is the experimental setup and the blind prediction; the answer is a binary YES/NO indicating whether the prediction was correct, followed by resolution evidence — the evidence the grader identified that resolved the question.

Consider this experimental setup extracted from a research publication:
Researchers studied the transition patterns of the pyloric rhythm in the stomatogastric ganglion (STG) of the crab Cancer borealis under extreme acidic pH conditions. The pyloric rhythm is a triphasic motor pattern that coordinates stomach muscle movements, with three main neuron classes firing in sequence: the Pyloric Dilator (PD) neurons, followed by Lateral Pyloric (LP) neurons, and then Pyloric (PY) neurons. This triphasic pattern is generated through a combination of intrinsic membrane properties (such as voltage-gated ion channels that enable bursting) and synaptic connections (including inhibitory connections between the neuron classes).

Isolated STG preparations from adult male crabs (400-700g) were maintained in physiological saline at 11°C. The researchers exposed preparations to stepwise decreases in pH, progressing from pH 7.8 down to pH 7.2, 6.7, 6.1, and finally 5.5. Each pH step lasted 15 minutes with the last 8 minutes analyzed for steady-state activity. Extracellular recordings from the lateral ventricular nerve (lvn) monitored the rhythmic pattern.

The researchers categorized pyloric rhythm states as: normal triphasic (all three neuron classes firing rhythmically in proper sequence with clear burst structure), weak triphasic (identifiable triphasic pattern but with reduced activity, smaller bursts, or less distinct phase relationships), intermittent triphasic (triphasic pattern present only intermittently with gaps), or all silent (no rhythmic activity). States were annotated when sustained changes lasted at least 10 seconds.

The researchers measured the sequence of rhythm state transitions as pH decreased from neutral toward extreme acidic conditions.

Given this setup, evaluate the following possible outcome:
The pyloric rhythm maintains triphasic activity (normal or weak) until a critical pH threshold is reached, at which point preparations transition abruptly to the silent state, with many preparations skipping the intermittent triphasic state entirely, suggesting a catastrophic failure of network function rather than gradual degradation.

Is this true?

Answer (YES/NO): NO